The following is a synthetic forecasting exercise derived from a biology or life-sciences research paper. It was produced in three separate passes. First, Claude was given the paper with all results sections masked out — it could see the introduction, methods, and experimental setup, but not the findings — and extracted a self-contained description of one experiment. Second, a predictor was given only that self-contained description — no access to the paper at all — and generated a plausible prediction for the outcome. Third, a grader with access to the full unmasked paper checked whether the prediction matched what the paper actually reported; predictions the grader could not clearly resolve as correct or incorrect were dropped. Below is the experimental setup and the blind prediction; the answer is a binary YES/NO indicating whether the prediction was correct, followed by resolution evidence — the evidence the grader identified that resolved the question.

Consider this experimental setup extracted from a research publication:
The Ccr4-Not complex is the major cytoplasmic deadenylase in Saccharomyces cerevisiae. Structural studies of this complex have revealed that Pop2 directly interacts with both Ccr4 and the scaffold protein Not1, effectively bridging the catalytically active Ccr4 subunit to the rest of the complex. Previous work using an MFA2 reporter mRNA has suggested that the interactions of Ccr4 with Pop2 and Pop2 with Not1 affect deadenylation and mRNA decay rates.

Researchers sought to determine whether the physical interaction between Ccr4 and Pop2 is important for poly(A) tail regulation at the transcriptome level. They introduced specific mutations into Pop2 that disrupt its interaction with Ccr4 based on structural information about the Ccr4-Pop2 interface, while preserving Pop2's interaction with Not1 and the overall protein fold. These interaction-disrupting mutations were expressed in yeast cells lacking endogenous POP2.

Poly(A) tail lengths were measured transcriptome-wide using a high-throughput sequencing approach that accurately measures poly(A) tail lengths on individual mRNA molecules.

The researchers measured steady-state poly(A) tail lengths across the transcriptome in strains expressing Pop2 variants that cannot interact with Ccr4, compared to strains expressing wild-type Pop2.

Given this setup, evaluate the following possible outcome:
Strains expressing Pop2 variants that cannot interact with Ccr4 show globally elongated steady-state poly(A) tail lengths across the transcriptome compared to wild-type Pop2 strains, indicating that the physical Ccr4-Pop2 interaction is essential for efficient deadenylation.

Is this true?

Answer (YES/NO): NO